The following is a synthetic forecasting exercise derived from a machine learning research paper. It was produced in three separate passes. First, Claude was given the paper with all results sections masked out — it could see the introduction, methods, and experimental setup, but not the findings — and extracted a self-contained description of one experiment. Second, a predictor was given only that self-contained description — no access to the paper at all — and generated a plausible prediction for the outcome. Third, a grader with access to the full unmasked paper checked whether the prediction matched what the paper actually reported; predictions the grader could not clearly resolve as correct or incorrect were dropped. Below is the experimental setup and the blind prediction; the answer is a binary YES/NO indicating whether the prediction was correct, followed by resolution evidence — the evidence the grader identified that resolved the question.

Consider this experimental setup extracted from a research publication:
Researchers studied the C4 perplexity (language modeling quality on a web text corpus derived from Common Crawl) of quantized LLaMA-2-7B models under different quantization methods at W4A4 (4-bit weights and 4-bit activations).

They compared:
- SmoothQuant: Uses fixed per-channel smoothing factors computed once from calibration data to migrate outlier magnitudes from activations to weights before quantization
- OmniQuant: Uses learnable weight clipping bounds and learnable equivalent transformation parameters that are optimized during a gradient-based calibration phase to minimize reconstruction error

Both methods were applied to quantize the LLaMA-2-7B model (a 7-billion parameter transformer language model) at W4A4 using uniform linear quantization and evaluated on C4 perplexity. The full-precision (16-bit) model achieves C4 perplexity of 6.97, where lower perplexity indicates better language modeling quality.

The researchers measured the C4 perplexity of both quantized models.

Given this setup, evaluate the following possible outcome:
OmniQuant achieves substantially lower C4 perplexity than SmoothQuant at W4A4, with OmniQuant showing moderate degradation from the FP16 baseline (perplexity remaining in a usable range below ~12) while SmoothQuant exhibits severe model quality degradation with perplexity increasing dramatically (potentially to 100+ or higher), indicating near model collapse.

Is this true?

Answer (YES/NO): NO